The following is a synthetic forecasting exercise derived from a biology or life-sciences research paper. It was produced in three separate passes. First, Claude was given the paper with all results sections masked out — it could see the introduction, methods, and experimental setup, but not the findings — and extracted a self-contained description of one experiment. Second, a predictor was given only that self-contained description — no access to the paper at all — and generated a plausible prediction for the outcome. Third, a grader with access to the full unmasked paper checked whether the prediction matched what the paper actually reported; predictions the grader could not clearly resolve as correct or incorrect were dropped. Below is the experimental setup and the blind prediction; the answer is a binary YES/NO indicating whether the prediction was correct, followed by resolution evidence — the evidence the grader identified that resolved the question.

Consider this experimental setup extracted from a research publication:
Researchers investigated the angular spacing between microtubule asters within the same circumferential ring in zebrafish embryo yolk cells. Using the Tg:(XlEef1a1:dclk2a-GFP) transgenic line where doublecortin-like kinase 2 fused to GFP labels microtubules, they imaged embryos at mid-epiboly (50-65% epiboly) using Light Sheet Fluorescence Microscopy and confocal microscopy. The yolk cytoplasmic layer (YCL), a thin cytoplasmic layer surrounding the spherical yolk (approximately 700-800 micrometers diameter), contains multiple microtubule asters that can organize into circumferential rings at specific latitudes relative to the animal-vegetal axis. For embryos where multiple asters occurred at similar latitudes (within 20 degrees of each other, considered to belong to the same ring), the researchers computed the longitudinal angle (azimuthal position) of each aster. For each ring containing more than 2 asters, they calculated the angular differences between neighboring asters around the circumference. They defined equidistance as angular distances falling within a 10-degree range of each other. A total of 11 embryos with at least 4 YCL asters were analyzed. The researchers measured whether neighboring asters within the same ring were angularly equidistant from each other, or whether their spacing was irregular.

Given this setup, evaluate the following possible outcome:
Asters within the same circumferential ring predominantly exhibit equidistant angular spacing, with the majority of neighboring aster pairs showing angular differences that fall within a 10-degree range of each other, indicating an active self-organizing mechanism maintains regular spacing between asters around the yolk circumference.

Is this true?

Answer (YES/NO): NO